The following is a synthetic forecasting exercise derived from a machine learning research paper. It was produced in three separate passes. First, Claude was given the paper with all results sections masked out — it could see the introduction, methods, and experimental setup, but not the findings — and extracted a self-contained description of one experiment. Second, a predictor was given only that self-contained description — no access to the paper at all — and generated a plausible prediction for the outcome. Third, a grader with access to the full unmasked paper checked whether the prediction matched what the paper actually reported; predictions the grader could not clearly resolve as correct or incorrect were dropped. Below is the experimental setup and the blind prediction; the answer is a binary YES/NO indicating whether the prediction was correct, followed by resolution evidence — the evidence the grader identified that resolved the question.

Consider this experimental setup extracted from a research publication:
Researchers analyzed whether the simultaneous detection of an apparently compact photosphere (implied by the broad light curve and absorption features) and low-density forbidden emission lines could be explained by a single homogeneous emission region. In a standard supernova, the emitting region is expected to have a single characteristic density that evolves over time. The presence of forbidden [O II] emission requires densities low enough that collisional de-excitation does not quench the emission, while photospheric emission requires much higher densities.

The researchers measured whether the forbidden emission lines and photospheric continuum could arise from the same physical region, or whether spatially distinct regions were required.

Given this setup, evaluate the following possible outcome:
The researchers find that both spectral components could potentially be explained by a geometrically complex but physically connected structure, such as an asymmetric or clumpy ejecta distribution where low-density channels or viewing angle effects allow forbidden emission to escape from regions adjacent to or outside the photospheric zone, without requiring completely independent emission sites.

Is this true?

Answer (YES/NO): NO